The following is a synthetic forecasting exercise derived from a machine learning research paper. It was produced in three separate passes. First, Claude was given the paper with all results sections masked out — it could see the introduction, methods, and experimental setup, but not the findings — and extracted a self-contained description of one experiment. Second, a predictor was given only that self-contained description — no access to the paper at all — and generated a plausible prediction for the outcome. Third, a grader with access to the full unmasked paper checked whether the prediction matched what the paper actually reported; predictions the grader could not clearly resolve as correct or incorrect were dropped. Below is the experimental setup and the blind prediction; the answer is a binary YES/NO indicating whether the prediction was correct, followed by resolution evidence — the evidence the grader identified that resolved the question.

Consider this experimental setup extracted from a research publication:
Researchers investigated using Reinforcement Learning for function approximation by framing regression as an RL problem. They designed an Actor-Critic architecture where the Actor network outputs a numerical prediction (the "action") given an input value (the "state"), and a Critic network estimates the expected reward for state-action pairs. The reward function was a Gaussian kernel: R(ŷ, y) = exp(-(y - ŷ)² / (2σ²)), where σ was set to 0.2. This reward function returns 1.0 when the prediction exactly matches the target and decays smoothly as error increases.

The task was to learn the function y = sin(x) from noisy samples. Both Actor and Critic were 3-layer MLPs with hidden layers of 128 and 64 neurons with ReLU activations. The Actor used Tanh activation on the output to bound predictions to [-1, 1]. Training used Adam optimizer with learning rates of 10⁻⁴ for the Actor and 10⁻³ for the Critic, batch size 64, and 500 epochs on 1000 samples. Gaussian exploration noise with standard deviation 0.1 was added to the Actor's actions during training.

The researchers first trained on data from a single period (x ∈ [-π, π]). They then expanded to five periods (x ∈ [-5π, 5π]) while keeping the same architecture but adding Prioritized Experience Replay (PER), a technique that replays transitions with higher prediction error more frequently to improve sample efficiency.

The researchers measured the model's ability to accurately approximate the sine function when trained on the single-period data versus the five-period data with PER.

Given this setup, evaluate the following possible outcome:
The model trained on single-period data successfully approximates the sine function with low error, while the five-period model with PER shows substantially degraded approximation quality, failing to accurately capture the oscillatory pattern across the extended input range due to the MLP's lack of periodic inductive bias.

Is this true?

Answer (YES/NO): NO